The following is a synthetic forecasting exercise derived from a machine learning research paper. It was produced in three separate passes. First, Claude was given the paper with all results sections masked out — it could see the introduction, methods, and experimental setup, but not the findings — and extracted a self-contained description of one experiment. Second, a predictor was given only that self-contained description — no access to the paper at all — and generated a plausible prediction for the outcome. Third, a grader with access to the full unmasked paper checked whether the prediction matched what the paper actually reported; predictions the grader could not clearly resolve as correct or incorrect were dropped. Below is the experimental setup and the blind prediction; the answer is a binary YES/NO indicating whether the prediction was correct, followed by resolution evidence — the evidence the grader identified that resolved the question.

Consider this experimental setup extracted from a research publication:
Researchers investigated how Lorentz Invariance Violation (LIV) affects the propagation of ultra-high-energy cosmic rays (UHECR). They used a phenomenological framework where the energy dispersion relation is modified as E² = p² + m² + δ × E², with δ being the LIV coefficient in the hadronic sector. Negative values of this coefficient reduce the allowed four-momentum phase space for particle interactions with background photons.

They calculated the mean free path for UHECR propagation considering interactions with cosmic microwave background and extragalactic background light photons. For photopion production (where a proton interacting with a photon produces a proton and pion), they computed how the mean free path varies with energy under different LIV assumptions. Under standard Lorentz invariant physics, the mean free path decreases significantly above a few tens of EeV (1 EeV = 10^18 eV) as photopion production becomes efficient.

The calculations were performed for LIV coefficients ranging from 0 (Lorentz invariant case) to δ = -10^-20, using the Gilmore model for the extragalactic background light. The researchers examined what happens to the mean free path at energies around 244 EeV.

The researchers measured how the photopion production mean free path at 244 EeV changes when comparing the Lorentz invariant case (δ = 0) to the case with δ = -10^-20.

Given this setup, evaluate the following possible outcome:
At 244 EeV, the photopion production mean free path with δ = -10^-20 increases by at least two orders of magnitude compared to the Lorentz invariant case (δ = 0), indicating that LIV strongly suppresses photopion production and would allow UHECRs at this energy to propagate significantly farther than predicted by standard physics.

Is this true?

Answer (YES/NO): YES